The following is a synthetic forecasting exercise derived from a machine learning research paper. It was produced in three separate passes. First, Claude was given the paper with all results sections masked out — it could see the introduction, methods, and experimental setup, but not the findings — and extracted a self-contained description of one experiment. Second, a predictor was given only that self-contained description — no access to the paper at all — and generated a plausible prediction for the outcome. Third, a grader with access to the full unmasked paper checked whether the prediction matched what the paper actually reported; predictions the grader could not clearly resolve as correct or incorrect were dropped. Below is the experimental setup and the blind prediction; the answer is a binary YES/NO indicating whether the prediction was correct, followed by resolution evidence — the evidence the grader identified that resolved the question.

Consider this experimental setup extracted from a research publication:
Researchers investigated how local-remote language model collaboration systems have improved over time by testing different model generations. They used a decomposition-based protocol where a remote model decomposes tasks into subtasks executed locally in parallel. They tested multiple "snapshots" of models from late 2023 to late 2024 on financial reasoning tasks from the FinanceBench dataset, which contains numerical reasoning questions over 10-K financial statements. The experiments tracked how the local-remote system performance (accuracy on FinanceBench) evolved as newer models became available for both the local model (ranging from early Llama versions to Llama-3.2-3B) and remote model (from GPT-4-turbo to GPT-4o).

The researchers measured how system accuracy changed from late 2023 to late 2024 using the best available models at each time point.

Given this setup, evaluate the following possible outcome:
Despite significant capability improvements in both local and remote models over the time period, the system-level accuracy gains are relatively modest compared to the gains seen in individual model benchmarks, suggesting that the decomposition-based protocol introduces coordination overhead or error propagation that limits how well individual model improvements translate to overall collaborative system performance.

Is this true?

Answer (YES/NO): NO